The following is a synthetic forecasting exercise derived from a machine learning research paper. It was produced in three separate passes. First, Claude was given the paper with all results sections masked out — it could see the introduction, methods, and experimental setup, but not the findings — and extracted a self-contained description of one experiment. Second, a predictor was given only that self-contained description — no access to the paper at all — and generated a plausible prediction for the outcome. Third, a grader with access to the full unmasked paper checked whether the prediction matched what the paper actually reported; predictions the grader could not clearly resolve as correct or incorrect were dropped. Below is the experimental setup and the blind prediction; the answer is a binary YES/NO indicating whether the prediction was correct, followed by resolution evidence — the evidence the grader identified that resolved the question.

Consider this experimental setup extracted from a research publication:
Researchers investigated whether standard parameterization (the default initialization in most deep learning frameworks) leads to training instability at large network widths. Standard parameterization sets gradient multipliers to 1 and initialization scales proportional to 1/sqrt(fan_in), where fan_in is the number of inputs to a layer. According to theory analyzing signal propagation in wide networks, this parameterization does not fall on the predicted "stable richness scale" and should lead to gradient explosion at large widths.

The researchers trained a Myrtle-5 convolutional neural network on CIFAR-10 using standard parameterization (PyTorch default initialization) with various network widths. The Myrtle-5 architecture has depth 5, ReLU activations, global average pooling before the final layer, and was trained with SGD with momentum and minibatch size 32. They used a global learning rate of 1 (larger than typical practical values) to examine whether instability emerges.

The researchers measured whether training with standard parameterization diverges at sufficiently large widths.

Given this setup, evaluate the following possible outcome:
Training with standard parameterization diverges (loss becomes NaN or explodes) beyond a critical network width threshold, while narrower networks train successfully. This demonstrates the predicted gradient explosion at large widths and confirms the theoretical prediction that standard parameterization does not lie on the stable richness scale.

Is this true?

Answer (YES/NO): YES